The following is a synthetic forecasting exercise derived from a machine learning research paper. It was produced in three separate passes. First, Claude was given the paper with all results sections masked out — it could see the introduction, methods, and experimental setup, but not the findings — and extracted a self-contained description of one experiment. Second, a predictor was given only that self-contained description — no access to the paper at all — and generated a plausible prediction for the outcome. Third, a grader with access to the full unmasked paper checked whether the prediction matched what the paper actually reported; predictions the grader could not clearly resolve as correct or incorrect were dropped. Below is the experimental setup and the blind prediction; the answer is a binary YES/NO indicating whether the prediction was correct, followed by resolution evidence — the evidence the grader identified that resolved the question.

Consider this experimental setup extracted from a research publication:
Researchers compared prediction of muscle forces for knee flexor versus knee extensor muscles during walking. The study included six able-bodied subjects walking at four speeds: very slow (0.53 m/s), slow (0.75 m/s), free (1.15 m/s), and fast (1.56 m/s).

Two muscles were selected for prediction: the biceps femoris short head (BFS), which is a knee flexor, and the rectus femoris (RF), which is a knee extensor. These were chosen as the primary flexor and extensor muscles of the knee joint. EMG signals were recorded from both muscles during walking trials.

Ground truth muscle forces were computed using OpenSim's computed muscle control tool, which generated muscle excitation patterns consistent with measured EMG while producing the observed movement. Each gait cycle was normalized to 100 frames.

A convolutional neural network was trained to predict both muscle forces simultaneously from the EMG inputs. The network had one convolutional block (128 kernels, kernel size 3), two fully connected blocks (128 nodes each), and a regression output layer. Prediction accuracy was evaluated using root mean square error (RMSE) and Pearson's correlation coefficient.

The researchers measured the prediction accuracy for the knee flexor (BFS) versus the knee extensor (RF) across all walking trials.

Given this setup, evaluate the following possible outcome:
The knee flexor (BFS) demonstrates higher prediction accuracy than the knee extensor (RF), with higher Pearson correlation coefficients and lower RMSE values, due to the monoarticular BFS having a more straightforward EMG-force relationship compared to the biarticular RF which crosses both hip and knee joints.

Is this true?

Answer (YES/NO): NO